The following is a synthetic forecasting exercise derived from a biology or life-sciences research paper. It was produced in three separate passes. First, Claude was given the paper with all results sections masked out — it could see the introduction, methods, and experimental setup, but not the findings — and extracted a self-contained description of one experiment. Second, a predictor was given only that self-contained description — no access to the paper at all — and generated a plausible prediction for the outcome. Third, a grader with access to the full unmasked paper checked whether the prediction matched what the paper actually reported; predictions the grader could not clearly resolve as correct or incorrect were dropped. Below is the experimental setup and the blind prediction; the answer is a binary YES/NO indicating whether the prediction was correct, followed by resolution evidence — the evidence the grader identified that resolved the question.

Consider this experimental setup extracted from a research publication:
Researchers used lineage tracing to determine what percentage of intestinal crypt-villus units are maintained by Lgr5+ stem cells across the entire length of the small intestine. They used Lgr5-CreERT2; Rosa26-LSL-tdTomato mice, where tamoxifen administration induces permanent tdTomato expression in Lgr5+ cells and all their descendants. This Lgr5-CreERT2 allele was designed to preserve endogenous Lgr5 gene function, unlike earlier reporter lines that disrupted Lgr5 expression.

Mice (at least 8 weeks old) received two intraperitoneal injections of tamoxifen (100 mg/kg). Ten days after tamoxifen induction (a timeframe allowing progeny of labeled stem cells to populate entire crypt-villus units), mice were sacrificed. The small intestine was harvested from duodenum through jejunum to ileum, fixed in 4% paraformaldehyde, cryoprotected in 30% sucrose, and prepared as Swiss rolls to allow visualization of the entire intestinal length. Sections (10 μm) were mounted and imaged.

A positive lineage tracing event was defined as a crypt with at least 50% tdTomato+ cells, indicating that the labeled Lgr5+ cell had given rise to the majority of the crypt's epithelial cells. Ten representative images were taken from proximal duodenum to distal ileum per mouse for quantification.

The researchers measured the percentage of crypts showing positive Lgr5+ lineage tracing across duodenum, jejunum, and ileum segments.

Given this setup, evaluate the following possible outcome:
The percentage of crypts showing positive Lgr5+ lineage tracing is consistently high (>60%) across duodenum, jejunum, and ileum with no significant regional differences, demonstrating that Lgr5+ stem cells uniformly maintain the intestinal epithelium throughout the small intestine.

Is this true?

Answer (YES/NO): YES